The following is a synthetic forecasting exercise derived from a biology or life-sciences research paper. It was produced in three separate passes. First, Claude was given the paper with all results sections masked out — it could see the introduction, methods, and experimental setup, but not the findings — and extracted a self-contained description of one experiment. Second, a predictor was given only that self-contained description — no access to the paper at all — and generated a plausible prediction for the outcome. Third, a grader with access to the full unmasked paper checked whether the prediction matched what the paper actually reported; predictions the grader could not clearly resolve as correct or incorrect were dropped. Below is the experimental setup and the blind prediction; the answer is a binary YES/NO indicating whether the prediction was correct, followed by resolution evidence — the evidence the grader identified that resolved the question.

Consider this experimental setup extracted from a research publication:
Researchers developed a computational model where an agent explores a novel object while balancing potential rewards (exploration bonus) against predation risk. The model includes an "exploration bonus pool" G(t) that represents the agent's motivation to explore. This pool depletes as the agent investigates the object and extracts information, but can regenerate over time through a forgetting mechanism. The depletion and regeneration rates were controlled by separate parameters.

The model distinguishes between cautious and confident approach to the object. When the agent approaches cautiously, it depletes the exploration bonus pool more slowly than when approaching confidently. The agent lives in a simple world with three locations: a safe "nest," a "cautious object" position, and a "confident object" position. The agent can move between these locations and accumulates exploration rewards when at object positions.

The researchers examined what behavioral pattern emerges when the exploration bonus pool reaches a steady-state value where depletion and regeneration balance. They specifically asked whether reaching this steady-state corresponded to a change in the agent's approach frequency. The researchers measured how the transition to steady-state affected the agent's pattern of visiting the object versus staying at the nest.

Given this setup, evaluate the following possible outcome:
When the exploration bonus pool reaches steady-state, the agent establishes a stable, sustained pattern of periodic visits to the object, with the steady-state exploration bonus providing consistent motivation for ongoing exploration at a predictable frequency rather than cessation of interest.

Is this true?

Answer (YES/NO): YES